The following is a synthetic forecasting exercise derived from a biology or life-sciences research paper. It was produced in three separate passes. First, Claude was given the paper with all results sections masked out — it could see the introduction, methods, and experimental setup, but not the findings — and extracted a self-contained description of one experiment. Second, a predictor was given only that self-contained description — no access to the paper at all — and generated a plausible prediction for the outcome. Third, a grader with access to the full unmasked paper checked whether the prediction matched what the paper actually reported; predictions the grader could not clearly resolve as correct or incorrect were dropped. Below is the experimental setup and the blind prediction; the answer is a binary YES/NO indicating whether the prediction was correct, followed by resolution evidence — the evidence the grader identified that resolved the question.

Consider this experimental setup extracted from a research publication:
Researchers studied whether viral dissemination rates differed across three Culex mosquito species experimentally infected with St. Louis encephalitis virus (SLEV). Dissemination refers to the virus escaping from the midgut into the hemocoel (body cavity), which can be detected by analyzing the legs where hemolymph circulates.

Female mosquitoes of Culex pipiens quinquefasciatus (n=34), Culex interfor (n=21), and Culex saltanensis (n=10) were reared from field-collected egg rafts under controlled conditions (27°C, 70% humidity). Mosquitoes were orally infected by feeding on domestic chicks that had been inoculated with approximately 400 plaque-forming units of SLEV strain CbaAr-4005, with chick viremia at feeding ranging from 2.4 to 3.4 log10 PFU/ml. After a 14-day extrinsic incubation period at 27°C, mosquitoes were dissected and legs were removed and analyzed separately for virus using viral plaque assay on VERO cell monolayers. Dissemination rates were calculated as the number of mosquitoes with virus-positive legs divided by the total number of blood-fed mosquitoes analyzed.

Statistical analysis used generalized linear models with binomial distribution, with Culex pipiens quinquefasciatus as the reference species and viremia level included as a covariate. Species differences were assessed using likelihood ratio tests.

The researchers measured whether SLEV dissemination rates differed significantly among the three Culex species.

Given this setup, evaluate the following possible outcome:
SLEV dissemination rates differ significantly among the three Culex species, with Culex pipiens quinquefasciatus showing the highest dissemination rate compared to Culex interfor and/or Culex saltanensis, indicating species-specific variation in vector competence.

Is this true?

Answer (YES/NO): NO